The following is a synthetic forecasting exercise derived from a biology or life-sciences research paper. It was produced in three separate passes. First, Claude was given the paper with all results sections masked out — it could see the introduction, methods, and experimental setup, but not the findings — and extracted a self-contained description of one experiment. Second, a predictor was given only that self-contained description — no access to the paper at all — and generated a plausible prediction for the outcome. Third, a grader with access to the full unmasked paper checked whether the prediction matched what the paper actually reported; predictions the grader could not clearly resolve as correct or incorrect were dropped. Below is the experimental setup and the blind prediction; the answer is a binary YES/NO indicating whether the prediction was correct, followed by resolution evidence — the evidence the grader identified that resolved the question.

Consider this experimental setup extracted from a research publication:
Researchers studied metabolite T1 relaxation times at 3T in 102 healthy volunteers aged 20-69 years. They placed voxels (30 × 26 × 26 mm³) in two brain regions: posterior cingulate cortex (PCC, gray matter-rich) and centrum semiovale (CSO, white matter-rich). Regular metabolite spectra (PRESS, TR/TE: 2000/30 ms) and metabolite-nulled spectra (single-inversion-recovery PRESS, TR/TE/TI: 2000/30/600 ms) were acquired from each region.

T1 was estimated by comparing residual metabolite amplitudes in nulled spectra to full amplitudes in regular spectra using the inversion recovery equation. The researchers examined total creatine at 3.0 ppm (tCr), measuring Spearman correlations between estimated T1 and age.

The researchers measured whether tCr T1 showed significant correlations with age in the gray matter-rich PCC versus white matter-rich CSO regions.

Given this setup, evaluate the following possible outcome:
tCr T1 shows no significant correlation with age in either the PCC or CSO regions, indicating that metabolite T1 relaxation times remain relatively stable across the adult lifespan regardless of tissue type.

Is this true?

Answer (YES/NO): NO